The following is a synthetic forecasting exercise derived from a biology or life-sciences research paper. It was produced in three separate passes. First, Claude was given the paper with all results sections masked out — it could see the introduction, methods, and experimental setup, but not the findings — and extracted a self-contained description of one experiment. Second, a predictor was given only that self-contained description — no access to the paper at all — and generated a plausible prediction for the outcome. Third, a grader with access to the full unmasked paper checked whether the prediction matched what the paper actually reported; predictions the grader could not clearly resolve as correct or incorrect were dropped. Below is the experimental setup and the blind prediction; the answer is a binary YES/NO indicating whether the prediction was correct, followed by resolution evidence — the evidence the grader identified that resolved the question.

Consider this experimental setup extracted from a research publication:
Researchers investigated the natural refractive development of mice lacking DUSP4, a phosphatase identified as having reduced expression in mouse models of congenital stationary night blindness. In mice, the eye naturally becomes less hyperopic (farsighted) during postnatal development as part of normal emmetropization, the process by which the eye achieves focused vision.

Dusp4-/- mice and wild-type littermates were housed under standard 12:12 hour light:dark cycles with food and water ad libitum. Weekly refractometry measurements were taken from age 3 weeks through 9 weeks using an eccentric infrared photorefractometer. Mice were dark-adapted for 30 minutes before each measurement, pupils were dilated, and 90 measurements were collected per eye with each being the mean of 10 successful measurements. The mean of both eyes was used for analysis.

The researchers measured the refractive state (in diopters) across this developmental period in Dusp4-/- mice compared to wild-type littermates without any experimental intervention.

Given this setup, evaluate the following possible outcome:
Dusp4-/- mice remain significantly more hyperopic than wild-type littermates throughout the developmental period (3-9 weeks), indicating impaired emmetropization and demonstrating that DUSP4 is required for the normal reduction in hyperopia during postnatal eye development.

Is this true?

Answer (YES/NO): NO